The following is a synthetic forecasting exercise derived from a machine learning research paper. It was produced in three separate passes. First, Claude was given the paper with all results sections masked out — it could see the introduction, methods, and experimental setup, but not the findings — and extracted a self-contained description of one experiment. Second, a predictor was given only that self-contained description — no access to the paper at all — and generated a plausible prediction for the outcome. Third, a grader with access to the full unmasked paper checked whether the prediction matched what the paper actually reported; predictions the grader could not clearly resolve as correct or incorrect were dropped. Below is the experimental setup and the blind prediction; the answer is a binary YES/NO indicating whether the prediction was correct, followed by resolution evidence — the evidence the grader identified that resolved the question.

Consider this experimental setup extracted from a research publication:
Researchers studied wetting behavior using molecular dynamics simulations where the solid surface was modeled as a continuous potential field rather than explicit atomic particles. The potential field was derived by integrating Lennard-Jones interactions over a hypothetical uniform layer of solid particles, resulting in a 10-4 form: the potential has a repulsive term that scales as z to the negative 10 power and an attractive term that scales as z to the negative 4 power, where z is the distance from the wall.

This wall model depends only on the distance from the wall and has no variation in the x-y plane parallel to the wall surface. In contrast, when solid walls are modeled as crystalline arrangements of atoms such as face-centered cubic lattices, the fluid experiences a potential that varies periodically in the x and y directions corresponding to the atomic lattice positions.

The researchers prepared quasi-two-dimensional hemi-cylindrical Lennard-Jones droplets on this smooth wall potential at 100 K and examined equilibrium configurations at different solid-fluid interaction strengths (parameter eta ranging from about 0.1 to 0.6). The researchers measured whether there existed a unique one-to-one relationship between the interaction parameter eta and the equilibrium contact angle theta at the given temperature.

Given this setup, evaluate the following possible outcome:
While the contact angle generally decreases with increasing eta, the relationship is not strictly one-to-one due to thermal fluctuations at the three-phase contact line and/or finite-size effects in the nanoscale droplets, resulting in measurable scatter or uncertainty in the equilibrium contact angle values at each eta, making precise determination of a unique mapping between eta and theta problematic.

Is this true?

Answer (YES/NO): NO